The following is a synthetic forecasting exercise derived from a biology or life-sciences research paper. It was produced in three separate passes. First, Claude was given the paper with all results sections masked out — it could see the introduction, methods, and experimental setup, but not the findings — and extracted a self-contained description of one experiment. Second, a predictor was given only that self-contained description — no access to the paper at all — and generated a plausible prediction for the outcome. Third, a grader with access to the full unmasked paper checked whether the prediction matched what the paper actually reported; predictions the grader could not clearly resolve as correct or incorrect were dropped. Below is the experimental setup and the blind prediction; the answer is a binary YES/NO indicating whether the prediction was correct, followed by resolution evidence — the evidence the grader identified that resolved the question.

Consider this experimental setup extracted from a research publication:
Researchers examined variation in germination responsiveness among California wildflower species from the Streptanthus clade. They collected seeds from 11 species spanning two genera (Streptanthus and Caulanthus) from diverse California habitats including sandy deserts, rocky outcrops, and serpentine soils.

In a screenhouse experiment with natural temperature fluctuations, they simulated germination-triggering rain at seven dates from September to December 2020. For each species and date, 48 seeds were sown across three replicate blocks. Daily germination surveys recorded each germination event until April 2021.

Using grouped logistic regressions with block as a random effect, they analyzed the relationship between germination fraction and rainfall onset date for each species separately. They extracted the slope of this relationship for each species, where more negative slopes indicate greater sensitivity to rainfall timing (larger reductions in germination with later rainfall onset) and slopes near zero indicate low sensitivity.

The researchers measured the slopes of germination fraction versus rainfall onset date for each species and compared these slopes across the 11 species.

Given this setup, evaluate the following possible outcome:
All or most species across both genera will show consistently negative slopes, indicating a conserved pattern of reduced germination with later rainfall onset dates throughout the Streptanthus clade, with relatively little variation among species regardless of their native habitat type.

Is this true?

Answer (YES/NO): NO